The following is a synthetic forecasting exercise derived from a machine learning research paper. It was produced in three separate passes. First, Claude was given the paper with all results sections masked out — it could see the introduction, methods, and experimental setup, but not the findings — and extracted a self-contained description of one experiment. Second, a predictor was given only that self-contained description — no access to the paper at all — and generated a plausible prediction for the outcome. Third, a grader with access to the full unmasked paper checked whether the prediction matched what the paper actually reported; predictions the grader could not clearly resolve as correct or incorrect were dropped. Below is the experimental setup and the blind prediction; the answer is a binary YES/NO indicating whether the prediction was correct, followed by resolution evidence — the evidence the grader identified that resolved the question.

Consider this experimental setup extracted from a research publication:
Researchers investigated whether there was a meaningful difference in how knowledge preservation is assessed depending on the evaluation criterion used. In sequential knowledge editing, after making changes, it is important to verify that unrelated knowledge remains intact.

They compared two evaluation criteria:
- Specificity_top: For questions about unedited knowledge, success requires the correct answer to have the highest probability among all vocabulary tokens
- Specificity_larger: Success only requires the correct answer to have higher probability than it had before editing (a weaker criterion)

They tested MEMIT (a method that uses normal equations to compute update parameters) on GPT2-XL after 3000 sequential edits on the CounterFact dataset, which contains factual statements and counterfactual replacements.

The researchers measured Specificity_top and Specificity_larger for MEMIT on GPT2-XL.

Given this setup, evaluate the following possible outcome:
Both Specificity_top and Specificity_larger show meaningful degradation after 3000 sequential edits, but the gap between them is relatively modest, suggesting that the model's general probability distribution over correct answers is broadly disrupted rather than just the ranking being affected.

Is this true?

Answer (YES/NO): NO